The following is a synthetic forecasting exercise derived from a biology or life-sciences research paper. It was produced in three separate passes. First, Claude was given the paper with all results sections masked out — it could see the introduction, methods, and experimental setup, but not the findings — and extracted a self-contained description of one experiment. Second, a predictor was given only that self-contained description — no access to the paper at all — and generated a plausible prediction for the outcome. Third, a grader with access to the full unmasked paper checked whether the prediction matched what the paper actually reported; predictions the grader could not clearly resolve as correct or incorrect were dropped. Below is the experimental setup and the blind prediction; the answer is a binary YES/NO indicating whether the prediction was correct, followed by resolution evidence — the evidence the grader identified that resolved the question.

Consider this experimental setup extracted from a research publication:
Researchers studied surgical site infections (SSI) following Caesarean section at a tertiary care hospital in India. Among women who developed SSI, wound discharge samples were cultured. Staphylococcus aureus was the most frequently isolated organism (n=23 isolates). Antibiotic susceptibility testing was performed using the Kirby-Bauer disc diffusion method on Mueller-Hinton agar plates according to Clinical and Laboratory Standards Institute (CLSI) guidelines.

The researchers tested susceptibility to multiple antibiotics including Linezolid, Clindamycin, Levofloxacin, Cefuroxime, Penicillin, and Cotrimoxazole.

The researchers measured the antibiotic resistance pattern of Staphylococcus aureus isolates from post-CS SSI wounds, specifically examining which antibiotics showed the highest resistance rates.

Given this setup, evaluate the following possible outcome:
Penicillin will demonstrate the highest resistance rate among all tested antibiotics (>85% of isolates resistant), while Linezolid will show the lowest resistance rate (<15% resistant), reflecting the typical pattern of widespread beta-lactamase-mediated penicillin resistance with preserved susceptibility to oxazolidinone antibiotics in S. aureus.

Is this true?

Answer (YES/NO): NO